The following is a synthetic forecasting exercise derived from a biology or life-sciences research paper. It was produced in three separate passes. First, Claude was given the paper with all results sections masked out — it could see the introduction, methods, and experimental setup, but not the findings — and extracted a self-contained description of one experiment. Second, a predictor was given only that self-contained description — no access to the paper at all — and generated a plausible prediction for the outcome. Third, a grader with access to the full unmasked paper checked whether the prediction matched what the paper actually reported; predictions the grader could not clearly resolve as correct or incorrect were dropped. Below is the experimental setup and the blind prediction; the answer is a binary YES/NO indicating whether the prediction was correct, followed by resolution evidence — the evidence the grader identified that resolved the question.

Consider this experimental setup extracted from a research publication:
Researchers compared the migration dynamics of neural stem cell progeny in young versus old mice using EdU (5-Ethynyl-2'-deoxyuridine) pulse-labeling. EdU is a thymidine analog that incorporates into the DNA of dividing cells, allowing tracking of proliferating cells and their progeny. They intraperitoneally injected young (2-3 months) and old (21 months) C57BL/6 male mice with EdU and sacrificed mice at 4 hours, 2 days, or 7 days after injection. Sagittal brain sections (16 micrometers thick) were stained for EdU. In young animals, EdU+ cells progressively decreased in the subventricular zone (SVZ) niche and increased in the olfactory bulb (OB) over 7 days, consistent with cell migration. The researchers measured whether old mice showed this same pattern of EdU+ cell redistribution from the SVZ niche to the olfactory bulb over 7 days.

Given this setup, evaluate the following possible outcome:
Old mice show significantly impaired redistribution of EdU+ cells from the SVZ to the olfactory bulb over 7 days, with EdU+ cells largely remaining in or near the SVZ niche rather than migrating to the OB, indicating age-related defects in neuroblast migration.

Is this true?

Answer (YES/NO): YES